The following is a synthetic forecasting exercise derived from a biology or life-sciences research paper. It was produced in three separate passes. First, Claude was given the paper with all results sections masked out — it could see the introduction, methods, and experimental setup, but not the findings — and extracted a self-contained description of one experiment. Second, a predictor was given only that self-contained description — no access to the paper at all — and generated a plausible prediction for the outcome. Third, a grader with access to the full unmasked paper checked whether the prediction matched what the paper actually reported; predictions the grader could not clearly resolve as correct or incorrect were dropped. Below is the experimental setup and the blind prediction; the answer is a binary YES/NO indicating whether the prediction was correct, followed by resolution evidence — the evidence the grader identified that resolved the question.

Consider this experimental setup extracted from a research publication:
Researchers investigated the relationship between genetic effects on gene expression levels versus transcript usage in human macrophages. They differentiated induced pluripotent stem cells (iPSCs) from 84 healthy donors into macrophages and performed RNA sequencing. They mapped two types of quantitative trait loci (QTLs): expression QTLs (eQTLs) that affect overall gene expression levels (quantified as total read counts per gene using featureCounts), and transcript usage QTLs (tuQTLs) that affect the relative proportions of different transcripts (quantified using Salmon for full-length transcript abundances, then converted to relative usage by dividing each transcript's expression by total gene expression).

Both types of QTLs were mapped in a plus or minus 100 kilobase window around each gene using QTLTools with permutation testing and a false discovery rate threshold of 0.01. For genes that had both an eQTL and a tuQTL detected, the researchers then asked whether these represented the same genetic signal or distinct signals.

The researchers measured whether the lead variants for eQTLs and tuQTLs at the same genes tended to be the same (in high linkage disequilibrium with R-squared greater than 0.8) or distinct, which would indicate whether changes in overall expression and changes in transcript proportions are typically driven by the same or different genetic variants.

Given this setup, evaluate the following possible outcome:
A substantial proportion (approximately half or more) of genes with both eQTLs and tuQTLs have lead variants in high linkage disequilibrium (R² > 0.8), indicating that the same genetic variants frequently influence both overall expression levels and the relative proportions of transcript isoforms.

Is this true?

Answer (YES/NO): NO